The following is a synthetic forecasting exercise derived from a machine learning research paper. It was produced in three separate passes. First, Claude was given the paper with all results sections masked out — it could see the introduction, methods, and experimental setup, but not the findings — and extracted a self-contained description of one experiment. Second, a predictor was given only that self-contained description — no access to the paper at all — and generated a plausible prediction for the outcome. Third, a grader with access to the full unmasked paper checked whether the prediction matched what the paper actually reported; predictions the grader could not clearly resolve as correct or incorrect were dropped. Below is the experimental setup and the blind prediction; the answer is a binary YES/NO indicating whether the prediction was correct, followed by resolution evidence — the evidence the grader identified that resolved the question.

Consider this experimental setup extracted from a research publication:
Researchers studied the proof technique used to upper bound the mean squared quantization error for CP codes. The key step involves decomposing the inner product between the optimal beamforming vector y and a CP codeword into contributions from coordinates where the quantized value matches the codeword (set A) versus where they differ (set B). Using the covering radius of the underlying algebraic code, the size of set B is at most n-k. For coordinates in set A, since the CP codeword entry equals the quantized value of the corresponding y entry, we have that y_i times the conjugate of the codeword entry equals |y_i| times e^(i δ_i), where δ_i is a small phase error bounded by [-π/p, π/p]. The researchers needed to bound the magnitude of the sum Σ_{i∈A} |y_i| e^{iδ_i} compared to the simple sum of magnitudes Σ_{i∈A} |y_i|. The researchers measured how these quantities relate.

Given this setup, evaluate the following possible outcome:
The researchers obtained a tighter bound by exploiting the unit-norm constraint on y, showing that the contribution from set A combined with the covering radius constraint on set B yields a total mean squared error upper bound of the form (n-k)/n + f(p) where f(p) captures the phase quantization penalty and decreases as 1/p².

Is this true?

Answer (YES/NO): NO